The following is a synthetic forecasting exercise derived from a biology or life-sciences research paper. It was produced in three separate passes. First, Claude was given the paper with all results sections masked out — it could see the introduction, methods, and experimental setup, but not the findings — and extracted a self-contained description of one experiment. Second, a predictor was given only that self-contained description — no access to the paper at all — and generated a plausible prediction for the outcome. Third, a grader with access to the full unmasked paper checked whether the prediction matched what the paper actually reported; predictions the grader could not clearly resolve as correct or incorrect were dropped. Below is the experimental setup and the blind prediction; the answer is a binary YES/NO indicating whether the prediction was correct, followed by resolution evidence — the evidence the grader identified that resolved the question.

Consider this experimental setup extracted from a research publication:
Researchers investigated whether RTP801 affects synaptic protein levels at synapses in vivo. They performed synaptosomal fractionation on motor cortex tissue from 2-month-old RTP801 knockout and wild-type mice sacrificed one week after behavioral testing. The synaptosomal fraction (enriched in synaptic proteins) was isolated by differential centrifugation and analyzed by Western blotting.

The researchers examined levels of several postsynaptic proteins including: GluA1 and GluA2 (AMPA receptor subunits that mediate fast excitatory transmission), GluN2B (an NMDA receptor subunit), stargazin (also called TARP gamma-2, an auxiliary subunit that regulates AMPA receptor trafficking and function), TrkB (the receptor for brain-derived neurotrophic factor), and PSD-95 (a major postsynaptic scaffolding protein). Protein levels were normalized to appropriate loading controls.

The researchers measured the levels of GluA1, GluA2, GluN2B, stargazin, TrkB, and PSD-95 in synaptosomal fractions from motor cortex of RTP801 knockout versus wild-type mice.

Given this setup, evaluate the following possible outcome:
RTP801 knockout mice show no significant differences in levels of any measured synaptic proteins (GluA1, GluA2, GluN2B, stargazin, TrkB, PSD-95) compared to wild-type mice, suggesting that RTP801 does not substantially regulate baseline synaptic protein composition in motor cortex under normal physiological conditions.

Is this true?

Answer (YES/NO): NO